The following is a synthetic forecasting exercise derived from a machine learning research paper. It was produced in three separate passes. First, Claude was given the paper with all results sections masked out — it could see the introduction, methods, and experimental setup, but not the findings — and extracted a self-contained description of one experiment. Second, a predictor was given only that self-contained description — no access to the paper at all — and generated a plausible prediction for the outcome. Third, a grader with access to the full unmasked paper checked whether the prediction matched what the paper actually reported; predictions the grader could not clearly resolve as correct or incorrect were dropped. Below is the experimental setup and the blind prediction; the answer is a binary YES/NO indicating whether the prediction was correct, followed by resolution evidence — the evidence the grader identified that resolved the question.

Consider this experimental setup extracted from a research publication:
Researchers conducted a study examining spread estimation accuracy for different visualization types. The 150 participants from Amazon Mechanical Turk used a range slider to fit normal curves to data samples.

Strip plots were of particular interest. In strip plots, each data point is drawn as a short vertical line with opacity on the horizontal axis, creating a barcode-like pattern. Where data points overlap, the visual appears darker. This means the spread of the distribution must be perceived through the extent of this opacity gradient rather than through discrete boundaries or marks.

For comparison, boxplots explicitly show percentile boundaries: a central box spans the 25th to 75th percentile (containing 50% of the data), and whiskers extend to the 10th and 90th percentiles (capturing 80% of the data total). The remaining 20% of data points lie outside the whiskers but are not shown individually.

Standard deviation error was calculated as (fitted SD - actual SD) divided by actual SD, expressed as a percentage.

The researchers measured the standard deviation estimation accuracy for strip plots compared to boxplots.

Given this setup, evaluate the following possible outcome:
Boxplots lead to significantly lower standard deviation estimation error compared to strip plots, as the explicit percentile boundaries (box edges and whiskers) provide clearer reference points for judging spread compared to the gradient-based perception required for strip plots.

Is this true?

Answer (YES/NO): NO